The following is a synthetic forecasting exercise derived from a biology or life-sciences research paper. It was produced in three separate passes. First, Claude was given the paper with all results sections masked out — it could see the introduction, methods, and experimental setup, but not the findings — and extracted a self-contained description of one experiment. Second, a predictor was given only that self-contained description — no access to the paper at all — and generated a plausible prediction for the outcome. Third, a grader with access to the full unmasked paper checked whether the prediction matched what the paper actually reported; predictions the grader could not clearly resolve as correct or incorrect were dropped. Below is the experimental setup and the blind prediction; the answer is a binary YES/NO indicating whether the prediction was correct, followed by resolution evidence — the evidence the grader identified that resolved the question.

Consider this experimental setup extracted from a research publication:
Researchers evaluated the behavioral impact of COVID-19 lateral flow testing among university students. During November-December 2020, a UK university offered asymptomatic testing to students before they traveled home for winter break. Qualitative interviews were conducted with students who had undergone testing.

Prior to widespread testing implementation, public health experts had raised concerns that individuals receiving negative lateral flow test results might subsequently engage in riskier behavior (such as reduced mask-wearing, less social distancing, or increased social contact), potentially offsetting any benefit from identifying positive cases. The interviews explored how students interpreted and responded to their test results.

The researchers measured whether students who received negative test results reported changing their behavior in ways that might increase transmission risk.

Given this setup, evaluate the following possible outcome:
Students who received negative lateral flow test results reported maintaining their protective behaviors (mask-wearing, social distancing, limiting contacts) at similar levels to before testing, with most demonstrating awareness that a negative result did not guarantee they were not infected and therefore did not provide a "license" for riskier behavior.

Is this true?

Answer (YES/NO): YES